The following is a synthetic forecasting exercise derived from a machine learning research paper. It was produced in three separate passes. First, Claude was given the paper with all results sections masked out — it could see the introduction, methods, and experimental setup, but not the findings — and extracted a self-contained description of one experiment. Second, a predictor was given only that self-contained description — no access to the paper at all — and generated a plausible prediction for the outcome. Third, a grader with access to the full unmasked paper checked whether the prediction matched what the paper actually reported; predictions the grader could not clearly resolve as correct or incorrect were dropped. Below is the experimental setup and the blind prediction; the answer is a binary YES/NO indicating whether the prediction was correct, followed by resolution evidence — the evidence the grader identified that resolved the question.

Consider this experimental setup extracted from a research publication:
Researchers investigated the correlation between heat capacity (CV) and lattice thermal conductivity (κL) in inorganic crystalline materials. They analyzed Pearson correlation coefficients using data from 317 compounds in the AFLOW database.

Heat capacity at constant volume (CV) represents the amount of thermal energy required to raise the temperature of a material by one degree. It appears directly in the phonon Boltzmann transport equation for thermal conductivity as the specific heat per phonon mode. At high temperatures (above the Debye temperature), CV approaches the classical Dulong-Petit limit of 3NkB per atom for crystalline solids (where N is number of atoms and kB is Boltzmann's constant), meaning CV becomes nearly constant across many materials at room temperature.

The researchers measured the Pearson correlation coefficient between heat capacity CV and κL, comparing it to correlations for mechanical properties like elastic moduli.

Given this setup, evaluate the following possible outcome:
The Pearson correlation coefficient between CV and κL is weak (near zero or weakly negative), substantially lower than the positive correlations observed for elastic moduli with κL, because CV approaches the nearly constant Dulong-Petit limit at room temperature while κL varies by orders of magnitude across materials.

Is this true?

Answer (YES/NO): NO